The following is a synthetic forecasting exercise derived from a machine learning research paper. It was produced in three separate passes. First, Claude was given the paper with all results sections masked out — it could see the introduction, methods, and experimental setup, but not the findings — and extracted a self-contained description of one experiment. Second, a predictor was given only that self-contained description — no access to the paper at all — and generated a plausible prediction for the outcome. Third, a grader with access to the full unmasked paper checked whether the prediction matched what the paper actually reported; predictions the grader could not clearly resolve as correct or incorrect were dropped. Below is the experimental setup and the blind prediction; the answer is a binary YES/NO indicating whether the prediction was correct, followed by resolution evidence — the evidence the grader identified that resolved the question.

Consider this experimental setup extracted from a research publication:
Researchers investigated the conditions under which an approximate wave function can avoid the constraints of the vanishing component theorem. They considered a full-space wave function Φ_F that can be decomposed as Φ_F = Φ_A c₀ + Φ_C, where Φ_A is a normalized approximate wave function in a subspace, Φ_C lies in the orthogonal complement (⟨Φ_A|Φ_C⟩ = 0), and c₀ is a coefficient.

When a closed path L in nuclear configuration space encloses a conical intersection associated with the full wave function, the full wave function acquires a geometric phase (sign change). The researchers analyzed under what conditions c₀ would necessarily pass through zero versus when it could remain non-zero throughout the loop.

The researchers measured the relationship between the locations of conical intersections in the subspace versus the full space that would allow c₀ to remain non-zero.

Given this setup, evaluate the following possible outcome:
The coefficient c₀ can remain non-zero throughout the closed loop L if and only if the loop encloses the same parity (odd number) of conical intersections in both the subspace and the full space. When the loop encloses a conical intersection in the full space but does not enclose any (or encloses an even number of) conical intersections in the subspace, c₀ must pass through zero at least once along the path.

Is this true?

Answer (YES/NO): NO